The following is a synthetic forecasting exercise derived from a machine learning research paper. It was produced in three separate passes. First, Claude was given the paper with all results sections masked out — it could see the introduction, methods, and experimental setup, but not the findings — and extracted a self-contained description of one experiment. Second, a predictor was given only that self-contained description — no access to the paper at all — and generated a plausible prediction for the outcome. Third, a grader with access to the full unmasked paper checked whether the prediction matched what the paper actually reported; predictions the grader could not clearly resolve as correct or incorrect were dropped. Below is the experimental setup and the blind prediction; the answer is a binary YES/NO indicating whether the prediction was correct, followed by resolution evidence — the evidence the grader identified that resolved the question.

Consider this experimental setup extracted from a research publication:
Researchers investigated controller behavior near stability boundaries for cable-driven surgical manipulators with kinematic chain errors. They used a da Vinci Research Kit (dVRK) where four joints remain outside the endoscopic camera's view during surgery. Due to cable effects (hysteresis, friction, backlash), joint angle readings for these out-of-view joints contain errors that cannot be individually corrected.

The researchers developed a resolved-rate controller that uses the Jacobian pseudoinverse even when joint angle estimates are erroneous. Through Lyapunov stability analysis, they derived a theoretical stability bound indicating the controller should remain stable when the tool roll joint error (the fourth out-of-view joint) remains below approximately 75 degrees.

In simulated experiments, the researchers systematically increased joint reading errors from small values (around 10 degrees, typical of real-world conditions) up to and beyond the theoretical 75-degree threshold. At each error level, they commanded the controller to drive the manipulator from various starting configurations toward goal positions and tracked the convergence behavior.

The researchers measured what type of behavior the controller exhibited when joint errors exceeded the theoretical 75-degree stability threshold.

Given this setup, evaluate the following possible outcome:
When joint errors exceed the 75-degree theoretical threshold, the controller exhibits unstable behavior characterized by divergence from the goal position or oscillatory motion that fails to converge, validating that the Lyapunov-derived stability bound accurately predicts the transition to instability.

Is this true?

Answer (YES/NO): YES